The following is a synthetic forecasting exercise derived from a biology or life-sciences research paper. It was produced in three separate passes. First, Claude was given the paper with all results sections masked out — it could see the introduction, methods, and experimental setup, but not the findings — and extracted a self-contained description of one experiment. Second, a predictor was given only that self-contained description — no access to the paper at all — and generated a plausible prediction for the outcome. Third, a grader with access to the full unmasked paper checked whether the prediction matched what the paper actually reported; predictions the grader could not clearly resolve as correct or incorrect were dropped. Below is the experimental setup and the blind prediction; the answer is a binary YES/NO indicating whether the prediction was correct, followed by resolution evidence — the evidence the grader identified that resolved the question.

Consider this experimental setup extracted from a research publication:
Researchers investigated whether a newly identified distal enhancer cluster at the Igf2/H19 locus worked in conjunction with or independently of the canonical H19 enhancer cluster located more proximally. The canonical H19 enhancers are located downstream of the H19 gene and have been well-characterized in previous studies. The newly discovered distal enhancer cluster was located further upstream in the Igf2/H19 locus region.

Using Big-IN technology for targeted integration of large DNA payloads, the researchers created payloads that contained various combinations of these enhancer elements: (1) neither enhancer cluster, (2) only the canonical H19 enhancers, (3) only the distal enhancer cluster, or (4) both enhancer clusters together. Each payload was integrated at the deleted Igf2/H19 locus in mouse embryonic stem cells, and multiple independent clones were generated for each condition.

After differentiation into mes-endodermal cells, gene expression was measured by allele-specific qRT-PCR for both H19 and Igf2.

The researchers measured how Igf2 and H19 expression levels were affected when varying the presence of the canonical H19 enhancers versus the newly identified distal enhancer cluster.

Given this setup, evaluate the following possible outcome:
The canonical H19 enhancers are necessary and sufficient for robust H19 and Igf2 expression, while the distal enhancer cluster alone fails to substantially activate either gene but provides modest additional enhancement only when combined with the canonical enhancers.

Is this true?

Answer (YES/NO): NO